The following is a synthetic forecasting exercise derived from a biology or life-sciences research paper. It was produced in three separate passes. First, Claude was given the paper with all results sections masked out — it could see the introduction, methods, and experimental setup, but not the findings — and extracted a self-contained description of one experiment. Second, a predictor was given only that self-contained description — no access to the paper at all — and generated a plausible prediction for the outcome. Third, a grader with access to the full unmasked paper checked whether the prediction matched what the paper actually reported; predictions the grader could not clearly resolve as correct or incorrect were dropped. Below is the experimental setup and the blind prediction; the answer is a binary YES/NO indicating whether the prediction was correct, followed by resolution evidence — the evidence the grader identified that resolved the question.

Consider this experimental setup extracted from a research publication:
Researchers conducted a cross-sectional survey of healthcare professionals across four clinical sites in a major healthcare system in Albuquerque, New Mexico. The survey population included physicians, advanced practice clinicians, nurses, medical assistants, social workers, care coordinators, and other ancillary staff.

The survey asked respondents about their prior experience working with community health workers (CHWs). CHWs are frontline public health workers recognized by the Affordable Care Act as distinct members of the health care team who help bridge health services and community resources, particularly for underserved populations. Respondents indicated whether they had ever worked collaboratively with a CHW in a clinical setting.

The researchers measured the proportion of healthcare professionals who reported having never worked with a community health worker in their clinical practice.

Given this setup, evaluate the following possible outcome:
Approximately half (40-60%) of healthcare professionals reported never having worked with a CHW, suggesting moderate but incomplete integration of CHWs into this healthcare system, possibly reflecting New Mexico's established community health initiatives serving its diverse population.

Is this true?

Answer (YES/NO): NO